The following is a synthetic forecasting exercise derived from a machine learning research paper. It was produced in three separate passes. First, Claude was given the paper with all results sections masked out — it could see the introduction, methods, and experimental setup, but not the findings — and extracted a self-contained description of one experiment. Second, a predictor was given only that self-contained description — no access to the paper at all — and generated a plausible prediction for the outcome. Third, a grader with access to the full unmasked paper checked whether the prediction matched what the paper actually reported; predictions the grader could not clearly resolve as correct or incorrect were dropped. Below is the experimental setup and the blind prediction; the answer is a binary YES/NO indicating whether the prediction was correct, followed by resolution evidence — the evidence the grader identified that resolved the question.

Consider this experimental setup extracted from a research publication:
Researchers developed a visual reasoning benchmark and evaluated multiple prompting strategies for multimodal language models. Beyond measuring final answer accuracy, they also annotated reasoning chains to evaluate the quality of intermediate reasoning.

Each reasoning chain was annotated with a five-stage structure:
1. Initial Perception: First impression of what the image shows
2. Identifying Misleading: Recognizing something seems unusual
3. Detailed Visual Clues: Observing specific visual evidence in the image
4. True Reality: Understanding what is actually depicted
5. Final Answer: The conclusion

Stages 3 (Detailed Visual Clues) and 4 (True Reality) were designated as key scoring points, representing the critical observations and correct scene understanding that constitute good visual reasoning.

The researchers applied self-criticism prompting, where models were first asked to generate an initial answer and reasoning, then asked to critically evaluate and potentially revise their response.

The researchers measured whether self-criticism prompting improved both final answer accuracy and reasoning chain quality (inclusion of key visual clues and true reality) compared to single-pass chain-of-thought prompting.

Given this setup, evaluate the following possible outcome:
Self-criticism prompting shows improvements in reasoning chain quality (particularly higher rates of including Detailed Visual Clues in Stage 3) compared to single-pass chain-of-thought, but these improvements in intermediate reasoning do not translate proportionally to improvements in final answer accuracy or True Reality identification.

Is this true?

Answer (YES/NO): NO